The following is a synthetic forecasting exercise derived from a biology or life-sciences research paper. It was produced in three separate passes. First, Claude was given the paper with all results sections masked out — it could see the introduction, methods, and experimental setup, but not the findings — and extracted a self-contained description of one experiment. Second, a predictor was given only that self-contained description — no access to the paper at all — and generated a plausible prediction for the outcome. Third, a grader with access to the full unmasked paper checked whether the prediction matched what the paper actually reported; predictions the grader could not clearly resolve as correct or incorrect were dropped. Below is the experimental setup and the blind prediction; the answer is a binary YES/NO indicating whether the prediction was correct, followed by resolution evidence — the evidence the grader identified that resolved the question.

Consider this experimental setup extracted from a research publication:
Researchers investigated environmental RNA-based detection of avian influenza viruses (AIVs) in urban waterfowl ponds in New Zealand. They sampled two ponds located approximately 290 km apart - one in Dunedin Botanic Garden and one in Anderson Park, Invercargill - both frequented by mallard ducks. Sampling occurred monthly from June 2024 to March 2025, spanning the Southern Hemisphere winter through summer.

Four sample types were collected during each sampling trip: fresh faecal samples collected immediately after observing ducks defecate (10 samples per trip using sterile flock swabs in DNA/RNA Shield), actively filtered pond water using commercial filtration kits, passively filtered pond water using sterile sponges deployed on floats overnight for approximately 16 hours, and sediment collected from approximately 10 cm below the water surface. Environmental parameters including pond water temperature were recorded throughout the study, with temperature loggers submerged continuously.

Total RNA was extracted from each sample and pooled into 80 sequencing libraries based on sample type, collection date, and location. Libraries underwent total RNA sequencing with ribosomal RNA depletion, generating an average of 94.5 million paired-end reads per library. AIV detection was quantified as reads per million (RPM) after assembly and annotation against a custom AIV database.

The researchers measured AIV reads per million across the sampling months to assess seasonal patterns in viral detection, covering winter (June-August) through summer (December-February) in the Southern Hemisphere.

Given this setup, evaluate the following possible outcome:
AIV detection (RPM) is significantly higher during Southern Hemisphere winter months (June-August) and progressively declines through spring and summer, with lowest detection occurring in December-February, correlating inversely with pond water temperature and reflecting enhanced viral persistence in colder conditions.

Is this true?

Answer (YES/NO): NO